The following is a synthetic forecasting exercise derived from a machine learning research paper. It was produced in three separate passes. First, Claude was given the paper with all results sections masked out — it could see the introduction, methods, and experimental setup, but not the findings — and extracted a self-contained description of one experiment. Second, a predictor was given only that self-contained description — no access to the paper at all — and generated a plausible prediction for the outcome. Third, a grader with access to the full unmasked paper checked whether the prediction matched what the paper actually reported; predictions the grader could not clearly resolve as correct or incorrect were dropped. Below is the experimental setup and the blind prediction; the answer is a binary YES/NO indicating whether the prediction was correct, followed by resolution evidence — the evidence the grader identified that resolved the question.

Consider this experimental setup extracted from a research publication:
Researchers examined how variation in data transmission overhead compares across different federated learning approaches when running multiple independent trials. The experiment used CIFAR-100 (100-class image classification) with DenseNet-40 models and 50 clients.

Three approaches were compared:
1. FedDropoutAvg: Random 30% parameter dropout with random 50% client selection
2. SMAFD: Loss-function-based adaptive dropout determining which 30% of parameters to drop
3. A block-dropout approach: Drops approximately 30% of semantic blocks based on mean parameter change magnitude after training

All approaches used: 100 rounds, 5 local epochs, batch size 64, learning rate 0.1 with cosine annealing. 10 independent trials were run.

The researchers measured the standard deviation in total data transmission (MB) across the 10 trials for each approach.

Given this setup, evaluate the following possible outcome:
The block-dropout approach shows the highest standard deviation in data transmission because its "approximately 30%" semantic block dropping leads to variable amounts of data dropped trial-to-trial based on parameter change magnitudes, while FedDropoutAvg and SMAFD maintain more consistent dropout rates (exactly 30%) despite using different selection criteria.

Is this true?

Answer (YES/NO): NO